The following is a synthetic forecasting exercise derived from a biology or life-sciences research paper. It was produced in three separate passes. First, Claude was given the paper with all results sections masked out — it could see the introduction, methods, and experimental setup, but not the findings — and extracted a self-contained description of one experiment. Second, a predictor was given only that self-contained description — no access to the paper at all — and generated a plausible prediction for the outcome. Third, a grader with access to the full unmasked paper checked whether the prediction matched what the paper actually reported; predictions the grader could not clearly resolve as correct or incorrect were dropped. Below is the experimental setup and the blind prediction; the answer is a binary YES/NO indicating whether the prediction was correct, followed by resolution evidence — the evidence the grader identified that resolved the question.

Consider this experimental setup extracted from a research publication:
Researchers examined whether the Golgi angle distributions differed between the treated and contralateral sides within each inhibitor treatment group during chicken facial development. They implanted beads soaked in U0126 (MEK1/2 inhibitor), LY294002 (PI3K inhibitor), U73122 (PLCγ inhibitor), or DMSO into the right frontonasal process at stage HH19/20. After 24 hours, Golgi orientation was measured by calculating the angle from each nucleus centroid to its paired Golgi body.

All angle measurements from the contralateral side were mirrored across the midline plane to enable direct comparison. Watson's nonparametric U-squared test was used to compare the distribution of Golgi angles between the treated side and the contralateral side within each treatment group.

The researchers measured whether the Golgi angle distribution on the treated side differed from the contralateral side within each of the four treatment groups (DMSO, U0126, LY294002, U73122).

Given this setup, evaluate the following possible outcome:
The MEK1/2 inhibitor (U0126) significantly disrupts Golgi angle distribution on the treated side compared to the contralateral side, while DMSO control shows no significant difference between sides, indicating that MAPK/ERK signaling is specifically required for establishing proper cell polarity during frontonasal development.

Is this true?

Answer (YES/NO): NO